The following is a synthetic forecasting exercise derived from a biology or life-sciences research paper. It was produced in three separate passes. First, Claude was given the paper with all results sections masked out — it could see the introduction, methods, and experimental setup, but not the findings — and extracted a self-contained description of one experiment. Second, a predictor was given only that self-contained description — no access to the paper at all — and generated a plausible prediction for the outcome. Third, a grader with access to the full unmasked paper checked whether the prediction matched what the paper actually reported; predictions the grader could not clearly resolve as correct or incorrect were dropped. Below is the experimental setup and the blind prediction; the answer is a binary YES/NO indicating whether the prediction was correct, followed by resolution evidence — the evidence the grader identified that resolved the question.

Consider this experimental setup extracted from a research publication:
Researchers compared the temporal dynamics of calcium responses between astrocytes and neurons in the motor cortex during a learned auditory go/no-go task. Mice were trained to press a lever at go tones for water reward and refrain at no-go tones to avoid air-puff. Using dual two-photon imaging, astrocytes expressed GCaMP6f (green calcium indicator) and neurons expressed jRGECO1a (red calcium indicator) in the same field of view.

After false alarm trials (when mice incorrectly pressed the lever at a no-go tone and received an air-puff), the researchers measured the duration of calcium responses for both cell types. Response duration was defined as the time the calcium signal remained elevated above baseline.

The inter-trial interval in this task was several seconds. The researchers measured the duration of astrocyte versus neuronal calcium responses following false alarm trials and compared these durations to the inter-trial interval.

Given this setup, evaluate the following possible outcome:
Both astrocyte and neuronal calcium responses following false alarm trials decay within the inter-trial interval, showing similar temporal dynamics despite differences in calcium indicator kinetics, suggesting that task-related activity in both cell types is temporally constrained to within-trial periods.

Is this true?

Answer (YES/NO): NO